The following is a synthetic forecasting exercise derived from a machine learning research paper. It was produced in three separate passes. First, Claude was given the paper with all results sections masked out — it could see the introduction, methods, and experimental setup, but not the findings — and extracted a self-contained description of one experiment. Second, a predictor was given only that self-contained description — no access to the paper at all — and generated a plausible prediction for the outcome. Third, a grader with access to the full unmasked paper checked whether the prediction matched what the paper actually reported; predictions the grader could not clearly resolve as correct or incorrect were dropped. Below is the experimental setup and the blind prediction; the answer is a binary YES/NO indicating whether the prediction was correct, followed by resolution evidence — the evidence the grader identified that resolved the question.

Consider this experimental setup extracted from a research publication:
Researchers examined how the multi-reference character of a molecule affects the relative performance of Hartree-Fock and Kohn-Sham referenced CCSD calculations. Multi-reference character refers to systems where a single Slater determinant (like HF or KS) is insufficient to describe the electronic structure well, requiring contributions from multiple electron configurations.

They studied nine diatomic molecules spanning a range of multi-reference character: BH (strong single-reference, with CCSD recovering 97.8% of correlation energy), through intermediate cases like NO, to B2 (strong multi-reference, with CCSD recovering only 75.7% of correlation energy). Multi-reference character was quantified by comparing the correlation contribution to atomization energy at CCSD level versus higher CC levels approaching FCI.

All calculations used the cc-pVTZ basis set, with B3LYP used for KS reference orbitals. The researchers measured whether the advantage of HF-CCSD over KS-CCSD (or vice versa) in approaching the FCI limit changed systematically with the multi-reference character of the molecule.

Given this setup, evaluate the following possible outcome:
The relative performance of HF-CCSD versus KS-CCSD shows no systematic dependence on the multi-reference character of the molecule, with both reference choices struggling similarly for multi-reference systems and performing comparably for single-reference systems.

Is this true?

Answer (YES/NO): NO